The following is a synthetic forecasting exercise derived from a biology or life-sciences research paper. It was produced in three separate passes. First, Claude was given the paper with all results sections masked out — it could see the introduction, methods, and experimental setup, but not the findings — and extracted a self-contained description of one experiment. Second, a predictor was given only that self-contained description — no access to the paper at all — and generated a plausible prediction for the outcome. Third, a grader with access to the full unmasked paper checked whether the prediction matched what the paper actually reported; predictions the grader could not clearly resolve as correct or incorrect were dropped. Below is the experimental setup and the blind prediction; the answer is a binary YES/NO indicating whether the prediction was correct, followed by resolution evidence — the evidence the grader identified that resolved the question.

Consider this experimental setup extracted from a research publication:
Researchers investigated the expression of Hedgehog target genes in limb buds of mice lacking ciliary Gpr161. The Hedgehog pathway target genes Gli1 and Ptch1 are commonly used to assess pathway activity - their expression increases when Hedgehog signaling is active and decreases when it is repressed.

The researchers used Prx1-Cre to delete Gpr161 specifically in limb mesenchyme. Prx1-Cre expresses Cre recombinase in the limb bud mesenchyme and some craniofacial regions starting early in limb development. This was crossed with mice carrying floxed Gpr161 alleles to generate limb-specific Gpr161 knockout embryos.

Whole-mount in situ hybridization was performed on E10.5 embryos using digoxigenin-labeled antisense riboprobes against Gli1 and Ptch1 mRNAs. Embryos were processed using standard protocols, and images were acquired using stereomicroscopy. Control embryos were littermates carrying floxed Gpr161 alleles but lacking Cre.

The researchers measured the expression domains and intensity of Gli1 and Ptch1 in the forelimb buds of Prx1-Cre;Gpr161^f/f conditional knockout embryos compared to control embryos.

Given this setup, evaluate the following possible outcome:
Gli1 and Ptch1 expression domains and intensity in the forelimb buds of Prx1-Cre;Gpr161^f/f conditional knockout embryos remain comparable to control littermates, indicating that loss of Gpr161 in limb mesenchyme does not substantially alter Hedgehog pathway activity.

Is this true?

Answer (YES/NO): NO